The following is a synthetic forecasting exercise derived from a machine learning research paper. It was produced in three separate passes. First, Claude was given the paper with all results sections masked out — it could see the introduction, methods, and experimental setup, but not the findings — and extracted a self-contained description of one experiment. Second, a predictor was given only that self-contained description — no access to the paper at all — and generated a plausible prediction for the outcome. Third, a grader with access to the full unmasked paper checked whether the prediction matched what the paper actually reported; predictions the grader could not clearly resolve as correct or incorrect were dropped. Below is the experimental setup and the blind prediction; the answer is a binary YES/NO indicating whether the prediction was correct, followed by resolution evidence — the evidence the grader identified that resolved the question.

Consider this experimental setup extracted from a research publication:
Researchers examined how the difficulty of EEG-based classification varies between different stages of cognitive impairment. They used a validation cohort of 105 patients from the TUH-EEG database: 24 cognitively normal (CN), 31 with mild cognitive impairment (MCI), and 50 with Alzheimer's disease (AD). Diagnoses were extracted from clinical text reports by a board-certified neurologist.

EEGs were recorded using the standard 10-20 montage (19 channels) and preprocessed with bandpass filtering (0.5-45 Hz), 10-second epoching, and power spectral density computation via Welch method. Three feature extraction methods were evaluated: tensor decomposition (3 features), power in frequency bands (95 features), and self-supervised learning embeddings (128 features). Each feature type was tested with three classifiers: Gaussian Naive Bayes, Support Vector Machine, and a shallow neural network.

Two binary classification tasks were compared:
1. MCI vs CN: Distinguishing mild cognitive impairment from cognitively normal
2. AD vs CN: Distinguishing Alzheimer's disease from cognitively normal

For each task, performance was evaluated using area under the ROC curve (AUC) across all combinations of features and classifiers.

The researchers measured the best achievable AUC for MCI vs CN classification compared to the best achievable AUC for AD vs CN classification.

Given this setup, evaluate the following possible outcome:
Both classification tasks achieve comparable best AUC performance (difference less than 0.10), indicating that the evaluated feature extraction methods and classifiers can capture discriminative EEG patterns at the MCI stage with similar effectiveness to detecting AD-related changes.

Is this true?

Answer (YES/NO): NO